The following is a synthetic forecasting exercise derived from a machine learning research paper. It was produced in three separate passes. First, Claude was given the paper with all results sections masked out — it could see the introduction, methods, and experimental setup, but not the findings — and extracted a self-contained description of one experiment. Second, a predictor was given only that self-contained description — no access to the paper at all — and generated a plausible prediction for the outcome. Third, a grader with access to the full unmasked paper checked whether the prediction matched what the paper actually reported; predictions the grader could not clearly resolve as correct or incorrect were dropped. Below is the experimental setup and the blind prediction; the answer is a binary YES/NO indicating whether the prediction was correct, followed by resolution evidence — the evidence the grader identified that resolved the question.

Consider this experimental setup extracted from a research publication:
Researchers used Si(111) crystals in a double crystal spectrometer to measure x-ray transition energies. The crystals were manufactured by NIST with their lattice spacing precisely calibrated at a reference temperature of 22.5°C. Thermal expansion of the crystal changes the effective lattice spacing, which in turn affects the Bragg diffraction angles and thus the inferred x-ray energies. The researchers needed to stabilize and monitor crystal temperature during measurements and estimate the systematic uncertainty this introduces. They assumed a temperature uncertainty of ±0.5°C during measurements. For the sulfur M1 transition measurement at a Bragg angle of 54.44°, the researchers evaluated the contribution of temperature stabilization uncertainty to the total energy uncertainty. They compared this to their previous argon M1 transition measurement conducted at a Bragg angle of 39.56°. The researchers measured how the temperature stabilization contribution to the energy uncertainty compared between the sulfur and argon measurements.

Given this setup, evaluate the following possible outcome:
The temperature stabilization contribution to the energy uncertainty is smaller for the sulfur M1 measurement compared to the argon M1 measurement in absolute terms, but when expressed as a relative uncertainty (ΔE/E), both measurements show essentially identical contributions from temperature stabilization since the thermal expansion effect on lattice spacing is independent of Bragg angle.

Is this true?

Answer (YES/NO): NO